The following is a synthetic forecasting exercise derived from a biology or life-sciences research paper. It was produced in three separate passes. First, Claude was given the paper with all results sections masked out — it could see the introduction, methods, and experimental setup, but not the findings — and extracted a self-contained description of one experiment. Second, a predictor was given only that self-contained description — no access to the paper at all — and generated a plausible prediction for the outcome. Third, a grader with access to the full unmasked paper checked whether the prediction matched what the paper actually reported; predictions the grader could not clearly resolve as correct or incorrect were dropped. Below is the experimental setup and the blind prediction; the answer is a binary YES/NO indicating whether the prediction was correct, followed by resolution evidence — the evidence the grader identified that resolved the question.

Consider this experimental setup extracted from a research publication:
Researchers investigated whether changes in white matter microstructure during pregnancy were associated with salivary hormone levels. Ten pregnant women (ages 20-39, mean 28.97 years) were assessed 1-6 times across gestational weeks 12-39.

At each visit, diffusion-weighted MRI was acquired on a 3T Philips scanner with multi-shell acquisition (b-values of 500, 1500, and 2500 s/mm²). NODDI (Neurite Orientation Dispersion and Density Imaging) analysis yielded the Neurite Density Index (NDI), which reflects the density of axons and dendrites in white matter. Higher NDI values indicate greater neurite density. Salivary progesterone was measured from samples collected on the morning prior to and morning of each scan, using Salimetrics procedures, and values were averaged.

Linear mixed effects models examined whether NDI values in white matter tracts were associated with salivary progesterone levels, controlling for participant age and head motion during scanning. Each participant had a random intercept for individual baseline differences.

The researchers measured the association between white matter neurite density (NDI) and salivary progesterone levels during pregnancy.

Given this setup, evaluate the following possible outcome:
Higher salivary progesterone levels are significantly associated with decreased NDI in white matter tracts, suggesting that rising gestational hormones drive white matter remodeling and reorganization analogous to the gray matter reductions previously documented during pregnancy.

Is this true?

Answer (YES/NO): NO